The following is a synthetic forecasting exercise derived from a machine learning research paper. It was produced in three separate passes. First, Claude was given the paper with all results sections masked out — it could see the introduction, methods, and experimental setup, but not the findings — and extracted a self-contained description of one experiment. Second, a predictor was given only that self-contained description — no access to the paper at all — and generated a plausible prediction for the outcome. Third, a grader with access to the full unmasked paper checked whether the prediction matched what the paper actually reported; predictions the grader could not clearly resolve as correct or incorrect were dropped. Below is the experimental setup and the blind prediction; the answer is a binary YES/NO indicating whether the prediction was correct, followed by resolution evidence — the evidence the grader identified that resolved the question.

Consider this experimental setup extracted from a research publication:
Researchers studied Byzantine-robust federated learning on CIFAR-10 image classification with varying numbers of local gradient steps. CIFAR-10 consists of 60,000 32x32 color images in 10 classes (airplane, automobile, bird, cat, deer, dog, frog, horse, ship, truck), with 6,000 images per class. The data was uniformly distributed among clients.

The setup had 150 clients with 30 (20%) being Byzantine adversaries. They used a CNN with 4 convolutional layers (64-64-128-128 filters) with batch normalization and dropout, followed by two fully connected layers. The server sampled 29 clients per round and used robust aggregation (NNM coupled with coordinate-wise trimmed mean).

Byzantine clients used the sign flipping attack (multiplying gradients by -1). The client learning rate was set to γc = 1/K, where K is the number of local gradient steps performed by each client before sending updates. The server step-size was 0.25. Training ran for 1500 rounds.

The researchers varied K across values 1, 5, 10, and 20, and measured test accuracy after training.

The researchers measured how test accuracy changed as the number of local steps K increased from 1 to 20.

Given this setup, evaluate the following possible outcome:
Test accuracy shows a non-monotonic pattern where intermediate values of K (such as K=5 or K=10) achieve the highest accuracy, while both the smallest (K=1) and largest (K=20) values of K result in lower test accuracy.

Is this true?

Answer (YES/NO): NO